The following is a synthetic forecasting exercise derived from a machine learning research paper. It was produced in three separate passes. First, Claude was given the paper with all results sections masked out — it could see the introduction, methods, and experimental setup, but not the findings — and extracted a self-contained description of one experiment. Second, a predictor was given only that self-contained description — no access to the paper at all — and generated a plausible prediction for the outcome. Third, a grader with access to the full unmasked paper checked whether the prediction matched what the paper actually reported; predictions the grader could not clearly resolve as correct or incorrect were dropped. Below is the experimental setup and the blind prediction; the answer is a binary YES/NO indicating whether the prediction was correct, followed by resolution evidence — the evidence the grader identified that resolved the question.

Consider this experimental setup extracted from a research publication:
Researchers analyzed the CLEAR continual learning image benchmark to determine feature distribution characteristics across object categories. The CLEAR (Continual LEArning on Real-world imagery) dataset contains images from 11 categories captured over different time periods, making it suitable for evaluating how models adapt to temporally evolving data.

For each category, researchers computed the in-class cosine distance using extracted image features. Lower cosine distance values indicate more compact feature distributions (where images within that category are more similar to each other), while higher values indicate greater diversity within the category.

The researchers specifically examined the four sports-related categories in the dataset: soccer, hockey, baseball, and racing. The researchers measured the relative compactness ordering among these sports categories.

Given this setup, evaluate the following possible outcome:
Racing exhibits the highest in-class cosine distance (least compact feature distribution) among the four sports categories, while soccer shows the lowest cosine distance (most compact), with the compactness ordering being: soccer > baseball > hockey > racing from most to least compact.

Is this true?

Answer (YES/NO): NO